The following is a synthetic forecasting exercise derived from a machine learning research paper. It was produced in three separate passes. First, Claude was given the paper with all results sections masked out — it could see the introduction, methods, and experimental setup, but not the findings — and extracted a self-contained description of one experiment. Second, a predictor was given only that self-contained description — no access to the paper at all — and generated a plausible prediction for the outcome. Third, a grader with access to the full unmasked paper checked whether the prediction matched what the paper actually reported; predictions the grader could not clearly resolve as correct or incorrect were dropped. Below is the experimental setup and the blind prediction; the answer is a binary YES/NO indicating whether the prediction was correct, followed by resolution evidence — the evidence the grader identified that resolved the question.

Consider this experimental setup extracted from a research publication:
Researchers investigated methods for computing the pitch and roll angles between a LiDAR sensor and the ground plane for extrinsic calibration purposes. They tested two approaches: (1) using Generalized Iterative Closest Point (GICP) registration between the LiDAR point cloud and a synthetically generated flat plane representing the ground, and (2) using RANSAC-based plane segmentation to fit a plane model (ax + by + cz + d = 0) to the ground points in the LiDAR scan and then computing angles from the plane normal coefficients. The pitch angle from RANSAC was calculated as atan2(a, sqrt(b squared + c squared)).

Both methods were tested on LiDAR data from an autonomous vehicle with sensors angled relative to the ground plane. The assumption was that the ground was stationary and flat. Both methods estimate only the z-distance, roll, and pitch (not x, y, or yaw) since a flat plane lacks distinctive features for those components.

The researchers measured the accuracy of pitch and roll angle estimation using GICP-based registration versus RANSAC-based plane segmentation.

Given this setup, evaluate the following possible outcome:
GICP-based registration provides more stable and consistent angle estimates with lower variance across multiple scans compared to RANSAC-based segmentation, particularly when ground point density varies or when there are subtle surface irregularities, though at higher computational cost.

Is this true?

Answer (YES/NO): NO